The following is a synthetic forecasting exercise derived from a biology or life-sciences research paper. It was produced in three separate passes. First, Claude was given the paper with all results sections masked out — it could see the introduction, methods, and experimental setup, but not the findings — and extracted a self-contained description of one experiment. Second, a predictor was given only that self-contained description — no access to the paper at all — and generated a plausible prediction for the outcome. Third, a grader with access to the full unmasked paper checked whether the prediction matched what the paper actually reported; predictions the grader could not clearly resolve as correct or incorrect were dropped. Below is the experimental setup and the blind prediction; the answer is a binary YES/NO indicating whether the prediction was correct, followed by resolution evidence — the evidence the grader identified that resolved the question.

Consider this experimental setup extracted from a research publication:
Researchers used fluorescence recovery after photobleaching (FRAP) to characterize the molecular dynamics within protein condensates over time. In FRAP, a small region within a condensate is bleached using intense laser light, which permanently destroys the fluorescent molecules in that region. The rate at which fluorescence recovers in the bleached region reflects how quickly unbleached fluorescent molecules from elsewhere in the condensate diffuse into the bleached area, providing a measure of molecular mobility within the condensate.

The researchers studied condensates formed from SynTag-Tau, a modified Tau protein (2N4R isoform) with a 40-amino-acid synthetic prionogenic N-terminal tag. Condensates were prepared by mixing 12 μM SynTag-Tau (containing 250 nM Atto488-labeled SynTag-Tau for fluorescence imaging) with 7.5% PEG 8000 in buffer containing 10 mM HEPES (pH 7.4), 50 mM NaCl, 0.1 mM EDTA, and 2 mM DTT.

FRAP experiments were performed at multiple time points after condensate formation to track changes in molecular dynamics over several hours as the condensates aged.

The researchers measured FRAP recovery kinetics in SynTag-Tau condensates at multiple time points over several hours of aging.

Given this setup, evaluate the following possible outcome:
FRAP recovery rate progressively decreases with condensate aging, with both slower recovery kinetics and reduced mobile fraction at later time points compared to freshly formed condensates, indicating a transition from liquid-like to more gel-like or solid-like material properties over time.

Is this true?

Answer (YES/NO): YES